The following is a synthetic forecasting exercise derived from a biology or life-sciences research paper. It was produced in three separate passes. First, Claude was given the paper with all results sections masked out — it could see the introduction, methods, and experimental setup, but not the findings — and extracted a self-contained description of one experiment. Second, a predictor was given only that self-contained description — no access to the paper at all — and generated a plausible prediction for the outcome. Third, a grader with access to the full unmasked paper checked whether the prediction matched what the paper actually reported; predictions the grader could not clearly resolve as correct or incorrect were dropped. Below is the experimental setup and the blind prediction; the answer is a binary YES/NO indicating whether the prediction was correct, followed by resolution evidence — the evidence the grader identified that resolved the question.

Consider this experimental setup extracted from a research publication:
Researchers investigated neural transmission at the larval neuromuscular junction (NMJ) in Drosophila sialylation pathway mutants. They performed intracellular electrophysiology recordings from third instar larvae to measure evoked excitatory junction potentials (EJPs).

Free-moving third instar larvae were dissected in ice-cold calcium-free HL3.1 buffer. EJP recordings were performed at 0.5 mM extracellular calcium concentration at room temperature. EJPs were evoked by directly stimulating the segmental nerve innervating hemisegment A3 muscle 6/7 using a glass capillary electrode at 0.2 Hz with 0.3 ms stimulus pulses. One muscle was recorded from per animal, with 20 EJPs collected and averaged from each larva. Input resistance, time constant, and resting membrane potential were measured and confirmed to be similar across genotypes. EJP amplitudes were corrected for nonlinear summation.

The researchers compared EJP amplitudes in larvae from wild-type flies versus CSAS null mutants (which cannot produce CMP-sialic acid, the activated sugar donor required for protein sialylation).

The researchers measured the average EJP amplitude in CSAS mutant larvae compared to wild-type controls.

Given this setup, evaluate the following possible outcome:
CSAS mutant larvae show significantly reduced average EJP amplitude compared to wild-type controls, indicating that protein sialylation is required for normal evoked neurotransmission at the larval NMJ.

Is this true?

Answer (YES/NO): YES